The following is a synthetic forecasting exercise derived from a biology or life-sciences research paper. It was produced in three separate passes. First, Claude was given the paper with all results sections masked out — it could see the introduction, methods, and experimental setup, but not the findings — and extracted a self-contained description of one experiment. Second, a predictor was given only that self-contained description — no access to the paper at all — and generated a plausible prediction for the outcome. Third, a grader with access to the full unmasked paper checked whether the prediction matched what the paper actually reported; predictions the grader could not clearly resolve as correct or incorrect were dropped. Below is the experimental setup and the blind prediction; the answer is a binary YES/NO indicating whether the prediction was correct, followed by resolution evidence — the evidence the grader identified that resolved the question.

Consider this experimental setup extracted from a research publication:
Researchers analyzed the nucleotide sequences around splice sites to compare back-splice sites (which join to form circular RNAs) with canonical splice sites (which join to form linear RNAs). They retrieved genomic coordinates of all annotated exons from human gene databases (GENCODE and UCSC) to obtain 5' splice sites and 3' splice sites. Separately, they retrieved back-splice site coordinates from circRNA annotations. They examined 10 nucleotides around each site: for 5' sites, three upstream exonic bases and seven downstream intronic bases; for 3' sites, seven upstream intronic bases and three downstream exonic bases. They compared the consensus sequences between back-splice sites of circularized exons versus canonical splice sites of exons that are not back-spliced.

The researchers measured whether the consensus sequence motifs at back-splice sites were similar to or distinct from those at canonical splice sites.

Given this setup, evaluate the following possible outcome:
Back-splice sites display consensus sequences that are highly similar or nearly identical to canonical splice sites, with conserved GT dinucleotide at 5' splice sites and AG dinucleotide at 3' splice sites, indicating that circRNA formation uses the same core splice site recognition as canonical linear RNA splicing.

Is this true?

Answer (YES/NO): YES